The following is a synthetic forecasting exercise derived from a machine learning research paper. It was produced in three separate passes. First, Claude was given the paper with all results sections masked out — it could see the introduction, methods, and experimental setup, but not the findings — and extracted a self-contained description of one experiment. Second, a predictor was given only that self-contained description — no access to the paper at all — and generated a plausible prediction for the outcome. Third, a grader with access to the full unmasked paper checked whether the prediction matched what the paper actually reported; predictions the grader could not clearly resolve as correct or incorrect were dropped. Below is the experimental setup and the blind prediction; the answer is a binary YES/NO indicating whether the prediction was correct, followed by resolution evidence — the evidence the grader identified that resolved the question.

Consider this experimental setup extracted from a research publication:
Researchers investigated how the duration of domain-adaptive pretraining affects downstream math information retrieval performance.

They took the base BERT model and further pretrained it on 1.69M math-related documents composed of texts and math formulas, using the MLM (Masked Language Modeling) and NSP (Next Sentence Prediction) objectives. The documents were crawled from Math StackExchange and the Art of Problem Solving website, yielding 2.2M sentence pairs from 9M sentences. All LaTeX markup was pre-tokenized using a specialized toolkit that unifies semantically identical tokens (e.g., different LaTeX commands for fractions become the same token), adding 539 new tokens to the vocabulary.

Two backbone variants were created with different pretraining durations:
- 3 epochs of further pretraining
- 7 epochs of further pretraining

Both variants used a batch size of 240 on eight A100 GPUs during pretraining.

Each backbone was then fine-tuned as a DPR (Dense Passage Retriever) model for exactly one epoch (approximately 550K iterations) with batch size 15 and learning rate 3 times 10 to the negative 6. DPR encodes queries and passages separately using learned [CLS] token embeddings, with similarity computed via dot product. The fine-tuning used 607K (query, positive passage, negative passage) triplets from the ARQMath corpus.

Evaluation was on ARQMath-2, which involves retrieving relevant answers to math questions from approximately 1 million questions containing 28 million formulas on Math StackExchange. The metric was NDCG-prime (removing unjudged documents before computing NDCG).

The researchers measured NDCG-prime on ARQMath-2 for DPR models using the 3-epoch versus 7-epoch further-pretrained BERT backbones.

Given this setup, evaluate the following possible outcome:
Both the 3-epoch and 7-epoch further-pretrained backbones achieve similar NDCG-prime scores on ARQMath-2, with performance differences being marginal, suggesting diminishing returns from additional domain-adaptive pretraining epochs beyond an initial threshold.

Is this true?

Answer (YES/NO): NO